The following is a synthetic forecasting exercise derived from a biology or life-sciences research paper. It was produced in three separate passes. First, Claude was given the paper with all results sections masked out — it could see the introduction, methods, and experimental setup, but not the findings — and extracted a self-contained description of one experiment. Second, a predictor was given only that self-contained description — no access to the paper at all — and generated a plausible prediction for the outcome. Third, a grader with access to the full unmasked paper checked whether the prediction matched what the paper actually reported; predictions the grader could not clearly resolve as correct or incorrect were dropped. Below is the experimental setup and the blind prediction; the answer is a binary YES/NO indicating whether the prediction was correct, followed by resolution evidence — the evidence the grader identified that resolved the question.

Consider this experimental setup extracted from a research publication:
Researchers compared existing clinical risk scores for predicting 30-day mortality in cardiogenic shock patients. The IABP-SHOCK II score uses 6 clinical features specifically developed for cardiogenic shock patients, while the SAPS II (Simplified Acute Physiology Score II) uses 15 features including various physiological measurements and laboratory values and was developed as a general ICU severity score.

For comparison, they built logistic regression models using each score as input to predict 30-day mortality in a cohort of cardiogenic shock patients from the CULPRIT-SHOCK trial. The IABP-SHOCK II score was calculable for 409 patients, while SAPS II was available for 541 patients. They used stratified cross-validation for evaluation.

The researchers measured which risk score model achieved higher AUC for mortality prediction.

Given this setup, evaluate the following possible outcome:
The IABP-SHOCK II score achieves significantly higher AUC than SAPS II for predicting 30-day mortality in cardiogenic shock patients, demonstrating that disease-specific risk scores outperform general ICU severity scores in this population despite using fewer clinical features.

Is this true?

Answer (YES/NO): NO